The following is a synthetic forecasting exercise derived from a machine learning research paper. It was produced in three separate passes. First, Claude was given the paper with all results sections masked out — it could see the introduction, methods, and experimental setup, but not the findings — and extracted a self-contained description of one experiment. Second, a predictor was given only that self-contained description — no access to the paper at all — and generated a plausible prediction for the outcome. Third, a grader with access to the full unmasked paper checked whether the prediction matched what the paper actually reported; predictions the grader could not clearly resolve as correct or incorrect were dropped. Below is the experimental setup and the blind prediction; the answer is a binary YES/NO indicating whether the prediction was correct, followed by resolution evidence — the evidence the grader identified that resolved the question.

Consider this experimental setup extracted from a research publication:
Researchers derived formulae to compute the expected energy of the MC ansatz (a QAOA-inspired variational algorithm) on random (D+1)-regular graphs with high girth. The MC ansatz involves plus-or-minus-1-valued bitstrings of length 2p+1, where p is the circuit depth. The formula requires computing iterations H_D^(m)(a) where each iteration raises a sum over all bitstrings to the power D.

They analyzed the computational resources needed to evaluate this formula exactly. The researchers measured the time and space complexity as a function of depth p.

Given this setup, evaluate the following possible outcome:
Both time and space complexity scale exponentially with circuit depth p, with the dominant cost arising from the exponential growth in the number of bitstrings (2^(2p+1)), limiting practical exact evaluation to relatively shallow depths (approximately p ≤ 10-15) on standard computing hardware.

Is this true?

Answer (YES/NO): NO